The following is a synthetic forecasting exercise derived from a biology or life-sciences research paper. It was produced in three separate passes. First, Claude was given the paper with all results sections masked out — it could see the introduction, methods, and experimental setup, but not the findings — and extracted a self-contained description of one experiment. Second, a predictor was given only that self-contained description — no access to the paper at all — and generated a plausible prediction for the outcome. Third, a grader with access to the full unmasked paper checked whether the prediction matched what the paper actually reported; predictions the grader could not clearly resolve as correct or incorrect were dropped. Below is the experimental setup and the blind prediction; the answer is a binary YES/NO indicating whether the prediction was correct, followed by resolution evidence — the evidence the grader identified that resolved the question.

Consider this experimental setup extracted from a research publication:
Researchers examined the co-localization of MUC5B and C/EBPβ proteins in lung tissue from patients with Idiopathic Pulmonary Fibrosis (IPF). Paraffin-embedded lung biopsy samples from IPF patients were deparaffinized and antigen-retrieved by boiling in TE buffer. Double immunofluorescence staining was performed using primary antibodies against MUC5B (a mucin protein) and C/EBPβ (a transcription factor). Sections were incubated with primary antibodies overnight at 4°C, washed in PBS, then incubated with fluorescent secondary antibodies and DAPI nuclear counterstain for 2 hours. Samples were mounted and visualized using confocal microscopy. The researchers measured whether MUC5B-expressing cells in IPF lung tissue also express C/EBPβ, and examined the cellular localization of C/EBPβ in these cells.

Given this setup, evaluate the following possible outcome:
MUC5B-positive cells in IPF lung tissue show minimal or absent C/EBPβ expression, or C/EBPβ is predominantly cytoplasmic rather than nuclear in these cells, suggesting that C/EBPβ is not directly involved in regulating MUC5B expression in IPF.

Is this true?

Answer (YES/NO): NO